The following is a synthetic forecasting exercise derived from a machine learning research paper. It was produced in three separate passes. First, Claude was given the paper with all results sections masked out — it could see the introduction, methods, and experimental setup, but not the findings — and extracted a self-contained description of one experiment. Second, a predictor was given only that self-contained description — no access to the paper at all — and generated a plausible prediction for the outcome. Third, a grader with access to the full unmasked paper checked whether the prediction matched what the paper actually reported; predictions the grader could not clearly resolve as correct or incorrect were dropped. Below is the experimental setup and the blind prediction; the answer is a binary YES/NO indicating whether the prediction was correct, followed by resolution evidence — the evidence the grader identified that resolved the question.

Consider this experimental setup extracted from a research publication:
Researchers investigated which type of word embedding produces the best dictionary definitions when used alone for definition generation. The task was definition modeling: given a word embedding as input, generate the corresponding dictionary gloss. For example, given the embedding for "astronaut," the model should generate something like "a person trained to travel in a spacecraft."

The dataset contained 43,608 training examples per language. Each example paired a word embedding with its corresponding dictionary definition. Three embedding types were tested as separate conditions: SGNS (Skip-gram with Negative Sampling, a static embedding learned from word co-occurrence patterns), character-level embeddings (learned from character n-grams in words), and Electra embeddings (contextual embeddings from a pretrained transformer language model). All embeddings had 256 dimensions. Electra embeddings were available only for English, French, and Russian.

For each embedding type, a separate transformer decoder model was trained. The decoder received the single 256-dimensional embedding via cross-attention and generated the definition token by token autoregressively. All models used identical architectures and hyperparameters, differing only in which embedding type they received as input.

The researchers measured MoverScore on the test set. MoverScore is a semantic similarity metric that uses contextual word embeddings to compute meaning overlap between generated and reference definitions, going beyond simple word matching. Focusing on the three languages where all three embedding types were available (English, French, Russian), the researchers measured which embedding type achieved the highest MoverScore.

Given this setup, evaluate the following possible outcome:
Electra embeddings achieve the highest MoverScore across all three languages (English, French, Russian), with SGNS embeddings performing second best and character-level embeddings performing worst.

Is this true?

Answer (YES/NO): NO